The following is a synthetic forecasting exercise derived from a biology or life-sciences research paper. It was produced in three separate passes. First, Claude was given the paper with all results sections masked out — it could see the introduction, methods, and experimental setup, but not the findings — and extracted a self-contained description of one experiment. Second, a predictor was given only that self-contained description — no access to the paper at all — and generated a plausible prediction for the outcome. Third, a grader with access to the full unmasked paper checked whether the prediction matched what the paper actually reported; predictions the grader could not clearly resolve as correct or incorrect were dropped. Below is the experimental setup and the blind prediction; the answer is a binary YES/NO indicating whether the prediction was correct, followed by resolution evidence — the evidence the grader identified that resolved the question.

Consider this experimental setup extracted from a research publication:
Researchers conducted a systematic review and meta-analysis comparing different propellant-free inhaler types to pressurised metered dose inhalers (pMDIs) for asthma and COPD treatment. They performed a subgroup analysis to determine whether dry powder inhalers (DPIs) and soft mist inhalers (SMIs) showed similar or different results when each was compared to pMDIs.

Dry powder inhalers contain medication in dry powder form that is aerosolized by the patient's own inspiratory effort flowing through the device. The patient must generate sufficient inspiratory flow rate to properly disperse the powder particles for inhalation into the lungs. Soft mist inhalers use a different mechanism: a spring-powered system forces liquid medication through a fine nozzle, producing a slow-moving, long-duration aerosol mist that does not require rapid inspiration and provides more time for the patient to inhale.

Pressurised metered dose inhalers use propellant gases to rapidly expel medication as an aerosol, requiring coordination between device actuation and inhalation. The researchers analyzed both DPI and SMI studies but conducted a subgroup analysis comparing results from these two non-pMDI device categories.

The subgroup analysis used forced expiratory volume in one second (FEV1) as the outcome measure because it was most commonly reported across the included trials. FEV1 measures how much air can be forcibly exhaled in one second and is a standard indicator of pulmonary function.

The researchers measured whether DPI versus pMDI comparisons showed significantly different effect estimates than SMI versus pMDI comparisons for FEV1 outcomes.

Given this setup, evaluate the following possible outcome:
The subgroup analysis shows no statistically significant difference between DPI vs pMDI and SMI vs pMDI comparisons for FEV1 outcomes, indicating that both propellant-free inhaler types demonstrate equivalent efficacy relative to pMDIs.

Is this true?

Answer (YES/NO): YES